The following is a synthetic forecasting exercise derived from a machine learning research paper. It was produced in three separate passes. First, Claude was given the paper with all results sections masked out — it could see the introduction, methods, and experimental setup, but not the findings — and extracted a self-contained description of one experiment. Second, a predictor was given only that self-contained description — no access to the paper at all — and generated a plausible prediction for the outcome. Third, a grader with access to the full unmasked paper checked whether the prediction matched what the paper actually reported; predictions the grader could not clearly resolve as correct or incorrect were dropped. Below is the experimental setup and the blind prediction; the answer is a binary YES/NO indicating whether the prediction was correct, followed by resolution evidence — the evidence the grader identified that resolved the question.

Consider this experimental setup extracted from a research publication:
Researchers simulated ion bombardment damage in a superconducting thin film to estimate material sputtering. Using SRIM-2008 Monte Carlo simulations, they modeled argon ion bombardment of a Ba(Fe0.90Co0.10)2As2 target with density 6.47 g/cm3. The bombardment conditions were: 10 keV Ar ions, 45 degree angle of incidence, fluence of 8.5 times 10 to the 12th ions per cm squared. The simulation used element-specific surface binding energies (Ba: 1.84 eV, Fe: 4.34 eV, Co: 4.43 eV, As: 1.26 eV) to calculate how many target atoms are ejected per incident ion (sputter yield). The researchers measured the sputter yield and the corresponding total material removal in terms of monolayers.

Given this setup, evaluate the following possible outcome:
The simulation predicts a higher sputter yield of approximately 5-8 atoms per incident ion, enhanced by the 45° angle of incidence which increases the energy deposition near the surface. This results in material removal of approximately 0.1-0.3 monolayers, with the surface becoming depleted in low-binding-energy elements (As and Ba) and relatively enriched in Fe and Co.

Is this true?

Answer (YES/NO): NO